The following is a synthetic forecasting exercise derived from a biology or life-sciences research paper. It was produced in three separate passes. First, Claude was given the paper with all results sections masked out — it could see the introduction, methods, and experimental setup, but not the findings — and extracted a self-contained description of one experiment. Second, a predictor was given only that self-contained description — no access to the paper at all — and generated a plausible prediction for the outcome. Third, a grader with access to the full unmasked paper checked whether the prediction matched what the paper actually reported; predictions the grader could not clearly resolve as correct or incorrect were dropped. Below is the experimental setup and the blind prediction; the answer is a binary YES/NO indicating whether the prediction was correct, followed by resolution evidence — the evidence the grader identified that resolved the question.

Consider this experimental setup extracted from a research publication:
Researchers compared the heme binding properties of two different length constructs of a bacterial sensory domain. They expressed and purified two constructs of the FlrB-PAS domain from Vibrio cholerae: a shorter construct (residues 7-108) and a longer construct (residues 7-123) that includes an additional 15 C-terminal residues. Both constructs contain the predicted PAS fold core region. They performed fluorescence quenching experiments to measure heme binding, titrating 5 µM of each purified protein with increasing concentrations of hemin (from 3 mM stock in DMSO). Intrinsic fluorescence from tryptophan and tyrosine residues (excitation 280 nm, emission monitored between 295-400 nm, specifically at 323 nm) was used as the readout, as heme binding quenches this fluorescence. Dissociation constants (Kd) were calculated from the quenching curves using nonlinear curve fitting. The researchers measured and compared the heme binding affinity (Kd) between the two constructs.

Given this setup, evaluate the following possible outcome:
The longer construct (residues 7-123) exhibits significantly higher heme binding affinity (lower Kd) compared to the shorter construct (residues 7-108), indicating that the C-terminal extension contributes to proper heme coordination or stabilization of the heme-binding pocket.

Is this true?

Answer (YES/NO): NO